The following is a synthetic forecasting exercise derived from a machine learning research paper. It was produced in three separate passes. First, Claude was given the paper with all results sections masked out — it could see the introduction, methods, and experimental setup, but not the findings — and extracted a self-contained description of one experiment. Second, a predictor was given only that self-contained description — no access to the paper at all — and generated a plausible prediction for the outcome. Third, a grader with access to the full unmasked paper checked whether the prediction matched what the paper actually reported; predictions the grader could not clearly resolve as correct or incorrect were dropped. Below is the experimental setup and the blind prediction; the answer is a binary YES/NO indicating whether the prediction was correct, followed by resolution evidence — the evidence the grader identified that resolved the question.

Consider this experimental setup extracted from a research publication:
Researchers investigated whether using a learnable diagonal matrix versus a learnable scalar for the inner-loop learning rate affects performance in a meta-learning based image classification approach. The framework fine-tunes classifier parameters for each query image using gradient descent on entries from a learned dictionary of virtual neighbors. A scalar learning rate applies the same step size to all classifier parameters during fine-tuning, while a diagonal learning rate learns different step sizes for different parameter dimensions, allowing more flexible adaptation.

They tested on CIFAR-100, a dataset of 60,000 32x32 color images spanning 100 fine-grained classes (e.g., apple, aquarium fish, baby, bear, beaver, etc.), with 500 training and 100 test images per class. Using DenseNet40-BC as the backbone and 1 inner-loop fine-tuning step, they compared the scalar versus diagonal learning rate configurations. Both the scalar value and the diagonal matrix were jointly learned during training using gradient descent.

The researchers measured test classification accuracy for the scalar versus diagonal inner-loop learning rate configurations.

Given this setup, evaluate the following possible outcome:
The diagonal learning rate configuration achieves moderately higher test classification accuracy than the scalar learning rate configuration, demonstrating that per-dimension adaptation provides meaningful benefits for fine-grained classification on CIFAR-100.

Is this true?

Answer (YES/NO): YES